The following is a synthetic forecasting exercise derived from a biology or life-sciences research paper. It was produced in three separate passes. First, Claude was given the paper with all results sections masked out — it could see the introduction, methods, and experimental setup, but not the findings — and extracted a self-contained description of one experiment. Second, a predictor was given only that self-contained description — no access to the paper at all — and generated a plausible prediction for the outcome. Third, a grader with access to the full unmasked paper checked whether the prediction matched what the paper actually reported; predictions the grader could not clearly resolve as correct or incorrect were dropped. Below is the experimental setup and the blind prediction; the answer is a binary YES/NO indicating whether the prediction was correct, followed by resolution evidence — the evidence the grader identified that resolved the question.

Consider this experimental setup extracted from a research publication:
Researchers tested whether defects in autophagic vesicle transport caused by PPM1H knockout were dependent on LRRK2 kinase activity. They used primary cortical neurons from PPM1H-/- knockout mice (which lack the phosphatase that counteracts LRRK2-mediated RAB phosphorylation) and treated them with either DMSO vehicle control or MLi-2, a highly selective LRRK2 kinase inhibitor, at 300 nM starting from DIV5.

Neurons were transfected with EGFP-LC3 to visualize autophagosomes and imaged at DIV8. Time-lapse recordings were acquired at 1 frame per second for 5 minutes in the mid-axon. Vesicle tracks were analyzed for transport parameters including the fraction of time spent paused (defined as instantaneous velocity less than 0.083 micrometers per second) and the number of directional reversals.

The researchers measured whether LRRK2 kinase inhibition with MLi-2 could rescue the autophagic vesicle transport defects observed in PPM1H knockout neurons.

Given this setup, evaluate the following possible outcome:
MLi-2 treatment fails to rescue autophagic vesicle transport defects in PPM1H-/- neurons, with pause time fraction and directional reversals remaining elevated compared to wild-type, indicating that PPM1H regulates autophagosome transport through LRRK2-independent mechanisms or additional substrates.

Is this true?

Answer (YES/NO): NO